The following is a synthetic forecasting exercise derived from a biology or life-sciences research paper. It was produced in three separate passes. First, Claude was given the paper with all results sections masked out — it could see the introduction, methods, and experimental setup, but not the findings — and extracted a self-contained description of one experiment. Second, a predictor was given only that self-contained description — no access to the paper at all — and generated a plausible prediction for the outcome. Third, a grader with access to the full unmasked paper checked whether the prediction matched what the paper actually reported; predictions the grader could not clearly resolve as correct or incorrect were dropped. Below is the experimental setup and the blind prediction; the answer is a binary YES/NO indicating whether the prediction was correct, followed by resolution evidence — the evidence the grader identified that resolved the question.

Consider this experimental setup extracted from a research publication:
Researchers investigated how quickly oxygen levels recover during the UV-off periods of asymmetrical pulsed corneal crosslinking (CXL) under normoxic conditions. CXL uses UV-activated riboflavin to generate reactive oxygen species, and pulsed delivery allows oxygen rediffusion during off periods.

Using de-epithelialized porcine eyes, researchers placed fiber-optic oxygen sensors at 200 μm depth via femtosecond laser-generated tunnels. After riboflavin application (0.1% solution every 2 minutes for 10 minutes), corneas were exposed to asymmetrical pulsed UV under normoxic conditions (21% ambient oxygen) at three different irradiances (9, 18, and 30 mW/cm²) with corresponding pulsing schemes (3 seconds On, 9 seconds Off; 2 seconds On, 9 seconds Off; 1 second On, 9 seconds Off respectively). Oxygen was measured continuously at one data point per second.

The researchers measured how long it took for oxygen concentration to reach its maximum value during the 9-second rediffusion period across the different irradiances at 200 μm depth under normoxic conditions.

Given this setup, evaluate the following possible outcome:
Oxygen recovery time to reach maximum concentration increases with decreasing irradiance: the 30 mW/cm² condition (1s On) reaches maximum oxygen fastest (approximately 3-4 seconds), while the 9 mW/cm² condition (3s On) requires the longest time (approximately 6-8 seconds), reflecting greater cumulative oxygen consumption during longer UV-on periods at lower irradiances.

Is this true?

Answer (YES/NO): NO